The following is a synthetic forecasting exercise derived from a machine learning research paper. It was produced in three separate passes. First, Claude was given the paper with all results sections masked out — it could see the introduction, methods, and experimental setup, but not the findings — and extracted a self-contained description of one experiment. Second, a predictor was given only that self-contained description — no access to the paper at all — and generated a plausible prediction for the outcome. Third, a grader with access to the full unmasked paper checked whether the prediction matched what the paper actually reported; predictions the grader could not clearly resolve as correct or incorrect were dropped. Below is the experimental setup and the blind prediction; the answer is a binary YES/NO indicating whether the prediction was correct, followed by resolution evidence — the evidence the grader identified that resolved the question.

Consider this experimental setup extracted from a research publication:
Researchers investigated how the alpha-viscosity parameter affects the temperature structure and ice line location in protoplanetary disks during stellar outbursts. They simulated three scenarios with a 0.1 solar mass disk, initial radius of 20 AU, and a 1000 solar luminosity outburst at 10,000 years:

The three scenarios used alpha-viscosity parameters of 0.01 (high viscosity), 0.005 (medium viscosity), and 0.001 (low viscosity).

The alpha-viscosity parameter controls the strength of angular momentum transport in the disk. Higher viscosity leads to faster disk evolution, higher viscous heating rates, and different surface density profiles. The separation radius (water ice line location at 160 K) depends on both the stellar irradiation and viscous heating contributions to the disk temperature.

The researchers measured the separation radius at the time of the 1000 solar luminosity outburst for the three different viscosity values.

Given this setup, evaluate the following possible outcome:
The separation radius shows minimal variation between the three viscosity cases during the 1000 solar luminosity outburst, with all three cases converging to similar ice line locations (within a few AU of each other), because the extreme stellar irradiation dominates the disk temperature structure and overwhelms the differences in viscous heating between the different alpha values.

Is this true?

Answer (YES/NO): YES